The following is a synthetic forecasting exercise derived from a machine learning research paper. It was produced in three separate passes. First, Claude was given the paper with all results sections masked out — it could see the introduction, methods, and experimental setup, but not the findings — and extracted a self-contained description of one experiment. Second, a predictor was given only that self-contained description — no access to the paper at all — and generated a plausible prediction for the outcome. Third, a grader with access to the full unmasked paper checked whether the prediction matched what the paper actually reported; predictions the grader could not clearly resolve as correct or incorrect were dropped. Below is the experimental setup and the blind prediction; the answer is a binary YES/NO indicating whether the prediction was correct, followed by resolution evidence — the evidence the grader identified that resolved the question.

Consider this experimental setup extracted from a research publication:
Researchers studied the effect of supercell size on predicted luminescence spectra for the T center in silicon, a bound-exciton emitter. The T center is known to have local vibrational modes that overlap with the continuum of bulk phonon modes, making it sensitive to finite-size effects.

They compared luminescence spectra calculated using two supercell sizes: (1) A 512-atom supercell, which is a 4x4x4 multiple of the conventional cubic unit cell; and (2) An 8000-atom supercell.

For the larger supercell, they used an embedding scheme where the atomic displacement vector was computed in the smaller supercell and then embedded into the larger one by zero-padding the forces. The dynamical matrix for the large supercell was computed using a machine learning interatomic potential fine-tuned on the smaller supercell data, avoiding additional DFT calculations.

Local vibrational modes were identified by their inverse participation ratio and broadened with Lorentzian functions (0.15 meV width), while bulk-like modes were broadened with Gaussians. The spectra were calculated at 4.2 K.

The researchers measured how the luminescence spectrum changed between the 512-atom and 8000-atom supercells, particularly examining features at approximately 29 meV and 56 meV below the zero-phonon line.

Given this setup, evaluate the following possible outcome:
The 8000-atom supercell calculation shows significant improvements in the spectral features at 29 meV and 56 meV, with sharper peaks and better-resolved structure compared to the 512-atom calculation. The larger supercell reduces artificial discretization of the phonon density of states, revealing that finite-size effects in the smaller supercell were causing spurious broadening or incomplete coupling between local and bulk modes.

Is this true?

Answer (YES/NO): NO